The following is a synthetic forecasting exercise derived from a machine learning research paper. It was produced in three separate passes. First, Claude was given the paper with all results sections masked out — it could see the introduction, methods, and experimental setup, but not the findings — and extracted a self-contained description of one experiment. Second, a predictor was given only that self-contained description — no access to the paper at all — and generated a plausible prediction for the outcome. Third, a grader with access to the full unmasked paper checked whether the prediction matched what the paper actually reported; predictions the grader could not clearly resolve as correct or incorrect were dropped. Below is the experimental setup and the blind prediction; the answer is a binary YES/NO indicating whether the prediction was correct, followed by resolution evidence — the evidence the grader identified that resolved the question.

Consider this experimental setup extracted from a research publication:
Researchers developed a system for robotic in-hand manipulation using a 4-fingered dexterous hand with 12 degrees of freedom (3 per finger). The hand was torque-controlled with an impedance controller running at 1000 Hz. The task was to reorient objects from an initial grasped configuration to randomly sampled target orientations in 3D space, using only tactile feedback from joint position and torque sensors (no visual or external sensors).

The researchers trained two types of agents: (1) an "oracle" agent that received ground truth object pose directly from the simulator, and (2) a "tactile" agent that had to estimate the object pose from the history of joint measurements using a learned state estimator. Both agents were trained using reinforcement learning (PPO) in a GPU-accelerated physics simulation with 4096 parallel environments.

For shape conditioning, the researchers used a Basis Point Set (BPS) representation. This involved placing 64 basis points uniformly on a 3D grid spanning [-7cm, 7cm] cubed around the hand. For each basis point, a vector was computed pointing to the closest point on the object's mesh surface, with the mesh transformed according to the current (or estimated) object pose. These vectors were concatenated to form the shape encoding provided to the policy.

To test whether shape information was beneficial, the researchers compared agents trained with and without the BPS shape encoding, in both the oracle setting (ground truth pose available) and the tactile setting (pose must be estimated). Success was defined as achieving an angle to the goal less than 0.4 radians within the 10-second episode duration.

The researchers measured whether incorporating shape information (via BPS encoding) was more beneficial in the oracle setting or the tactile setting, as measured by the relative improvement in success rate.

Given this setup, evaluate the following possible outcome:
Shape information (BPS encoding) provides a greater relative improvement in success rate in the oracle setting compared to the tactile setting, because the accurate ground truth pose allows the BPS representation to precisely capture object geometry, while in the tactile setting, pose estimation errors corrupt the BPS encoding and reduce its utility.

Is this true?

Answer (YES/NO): NO